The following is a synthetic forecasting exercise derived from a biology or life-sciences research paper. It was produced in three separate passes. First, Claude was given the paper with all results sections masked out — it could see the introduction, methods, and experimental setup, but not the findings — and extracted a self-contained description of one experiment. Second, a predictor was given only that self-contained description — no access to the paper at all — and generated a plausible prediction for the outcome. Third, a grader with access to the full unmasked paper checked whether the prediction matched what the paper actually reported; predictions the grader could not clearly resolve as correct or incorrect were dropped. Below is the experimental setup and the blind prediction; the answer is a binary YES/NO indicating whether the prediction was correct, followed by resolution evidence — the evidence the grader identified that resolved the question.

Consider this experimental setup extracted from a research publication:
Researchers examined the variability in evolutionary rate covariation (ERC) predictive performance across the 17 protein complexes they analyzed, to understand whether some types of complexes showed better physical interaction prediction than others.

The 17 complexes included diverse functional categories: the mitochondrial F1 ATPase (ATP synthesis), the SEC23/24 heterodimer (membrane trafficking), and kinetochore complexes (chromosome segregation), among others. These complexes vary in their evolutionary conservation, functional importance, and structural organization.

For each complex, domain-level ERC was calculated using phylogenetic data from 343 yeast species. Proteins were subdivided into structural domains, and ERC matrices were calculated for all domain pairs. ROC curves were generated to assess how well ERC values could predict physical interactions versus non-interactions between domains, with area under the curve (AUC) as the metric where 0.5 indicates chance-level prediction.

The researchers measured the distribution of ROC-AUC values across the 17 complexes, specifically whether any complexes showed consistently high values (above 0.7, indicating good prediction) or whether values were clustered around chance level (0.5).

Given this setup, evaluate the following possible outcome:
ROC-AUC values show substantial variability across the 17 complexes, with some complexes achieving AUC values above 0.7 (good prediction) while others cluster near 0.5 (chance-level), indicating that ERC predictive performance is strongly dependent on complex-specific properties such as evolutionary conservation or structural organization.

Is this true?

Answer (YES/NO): YES